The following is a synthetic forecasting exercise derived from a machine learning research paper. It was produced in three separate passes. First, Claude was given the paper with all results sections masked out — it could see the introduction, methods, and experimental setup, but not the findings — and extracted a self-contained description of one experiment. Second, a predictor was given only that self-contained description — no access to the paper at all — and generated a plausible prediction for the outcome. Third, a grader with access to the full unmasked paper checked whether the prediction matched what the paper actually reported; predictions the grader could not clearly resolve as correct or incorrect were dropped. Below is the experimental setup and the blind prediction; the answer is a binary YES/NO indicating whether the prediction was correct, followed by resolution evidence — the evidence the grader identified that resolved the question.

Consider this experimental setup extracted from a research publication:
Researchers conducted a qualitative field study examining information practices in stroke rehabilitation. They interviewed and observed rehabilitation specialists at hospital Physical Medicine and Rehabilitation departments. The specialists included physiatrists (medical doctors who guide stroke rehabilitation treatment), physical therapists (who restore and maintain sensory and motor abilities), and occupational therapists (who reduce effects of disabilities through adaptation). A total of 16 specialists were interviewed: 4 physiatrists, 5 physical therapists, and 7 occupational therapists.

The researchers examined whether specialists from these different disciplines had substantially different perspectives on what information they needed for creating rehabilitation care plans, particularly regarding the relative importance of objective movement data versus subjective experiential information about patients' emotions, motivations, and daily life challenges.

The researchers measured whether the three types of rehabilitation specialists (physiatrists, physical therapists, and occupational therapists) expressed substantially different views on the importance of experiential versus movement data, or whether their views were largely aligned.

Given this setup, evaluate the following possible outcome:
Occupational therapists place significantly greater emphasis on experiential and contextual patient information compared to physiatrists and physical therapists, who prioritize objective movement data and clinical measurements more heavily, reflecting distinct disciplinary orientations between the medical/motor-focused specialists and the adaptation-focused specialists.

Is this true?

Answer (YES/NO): NO